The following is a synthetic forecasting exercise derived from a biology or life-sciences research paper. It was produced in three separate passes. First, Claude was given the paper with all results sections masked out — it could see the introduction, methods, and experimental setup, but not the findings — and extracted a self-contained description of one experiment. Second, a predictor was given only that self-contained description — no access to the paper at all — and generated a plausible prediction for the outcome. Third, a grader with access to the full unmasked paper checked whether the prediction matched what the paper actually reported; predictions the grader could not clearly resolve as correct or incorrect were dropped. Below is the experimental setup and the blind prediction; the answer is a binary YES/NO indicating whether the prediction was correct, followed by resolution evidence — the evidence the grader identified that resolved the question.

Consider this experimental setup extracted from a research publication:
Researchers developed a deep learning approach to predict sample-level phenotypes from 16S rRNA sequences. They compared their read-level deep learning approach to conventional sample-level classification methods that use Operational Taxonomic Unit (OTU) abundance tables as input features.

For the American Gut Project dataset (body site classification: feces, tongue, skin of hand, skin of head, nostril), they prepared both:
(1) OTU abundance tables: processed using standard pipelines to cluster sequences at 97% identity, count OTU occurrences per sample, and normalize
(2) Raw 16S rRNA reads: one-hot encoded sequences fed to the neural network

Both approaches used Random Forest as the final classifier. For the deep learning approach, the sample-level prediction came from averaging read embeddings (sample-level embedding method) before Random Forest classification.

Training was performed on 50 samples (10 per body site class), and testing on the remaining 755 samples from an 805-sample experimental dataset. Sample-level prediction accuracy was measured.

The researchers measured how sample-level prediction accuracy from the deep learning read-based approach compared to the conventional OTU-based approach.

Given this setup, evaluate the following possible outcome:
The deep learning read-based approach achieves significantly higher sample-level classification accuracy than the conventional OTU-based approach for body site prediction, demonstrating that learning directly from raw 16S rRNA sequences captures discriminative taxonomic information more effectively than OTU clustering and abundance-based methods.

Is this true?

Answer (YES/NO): NO